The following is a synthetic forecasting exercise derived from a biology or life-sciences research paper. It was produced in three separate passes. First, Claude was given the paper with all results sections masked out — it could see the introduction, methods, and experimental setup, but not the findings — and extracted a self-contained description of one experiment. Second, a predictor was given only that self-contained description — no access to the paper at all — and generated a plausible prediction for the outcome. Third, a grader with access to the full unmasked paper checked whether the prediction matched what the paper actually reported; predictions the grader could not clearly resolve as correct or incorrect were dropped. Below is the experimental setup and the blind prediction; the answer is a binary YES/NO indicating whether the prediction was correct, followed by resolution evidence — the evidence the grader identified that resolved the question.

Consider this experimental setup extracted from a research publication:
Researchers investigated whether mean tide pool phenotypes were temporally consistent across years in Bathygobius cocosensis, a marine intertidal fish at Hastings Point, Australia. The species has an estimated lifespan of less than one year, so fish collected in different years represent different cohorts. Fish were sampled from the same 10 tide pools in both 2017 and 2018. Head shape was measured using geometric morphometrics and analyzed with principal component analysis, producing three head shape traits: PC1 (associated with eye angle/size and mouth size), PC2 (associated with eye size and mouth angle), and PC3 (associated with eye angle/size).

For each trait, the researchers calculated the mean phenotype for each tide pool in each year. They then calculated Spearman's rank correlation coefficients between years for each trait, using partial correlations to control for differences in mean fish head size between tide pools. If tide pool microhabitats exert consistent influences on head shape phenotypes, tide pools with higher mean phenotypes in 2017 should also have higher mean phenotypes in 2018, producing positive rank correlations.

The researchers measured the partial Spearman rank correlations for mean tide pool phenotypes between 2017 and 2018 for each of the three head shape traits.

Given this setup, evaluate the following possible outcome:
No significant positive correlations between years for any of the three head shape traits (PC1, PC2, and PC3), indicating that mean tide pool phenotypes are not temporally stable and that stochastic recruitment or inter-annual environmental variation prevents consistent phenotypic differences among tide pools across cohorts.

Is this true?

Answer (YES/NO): NO